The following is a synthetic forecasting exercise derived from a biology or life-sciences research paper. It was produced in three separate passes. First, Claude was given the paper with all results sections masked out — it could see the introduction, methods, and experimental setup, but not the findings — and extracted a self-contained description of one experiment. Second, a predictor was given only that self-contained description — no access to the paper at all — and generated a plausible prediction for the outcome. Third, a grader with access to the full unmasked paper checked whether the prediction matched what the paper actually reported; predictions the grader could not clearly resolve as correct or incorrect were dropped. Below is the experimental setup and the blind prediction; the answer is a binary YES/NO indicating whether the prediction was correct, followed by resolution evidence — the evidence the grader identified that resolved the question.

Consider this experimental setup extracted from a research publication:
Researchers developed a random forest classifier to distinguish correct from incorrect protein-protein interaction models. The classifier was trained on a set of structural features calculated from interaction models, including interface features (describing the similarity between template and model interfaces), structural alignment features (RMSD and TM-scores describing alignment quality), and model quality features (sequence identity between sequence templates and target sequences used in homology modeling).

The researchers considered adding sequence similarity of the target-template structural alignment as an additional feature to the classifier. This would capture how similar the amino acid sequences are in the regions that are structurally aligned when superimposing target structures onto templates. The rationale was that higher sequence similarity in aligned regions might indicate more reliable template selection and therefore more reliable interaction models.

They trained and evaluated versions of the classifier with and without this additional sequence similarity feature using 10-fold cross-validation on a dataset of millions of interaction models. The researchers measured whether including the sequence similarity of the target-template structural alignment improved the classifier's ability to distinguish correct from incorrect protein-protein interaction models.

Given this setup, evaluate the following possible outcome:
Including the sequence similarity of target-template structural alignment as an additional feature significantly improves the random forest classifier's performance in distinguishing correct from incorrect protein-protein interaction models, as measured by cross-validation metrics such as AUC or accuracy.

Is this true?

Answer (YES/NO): NO